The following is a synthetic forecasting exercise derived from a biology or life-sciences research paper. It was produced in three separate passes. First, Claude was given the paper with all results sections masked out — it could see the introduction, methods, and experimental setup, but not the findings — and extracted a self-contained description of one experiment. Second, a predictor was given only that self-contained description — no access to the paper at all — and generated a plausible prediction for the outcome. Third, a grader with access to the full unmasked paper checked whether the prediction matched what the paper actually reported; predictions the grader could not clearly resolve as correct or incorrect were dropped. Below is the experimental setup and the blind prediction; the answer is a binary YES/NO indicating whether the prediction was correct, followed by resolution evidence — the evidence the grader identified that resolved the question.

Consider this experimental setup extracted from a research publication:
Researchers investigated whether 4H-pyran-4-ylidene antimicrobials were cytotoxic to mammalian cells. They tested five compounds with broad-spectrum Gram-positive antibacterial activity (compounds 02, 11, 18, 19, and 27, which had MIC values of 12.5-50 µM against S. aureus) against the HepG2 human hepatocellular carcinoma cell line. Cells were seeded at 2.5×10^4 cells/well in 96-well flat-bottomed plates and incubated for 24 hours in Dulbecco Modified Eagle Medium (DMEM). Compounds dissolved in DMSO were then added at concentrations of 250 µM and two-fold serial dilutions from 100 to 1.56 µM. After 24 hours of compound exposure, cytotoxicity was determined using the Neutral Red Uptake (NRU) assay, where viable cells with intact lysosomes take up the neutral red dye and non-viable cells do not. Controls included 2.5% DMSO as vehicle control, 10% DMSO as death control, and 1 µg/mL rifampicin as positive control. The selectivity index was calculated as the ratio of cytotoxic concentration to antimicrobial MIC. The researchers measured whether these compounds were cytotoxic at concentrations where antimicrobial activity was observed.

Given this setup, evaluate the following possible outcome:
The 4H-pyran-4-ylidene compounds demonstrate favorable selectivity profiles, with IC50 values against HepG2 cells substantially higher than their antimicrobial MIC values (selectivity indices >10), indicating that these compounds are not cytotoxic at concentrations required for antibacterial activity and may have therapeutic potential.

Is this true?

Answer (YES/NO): NO